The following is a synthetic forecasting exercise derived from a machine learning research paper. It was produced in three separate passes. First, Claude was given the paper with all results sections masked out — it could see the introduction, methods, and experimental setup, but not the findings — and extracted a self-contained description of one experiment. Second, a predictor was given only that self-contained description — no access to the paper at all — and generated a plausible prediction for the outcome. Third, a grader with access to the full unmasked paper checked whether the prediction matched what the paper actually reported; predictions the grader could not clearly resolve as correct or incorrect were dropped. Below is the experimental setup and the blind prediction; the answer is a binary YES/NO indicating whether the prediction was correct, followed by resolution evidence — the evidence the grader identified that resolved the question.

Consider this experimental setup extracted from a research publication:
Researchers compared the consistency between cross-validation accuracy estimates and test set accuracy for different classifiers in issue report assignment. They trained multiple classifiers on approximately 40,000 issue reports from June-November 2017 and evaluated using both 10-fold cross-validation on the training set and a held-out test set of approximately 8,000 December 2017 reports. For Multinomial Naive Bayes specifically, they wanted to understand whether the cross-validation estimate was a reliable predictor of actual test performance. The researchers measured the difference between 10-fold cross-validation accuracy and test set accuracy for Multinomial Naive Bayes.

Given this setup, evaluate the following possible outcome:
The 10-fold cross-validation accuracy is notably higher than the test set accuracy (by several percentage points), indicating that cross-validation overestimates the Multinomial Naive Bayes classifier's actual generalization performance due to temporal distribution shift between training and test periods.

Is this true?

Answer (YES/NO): NO